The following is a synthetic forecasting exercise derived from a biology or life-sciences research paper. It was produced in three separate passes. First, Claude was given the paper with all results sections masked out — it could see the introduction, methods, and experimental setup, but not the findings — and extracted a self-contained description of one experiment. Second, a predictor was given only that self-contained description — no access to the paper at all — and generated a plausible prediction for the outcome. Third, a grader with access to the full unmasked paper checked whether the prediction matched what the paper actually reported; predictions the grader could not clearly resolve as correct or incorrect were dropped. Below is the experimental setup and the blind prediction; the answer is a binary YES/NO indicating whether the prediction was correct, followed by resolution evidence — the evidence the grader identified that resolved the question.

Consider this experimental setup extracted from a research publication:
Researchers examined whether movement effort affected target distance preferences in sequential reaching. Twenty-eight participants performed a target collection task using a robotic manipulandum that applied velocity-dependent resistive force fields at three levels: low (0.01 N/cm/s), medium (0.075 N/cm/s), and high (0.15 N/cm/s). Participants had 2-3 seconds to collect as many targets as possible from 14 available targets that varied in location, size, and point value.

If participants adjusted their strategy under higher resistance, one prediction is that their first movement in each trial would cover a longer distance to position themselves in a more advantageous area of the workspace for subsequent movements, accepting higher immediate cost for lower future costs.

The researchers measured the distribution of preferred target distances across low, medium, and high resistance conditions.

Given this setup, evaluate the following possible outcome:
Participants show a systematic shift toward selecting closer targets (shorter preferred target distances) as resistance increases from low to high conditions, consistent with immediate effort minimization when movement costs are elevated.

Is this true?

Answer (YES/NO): NO